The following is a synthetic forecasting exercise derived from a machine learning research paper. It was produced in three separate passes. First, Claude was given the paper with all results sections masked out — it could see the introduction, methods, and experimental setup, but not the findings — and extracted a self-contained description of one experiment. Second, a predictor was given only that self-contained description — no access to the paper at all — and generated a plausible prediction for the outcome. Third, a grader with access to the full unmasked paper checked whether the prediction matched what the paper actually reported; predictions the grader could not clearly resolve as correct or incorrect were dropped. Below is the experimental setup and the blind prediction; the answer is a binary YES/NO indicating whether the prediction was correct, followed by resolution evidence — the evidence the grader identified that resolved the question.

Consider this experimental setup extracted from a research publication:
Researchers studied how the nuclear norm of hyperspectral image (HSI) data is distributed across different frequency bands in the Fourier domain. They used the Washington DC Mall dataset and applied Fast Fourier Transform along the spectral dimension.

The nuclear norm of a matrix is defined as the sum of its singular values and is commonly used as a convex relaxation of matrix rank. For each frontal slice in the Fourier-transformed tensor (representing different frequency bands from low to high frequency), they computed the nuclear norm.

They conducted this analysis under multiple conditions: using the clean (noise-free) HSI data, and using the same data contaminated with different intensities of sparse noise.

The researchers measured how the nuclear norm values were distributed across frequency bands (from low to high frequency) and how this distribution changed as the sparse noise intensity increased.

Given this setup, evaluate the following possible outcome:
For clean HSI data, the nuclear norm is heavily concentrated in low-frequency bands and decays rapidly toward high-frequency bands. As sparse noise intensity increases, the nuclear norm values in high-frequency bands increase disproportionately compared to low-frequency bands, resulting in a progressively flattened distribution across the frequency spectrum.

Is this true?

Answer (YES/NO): YES